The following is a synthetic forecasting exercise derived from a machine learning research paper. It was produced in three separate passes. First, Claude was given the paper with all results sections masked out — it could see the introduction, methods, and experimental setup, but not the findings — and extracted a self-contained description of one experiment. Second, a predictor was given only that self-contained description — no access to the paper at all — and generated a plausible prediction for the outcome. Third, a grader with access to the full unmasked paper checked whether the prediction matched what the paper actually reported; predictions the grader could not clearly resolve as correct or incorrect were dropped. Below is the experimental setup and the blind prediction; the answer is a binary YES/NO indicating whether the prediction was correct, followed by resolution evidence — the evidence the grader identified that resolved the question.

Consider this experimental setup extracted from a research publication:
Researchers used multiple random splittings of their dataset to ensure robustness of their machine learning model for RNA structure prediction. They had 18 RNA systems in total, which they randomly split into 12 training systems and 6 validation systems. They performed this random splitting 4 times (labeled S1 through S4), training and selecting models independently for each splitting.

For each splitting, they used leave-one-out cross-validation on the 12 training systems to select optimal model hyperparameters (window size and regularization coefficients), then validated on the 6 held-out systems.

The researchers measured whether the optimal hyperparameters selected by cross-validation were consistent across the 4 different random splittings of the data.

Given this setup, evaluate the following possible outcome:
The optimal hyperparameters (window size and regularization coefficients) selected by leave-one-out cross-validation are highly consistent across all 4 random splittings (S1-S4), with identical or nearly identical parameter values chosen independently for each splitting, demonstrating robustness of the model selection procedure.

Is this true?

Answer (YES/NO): NO